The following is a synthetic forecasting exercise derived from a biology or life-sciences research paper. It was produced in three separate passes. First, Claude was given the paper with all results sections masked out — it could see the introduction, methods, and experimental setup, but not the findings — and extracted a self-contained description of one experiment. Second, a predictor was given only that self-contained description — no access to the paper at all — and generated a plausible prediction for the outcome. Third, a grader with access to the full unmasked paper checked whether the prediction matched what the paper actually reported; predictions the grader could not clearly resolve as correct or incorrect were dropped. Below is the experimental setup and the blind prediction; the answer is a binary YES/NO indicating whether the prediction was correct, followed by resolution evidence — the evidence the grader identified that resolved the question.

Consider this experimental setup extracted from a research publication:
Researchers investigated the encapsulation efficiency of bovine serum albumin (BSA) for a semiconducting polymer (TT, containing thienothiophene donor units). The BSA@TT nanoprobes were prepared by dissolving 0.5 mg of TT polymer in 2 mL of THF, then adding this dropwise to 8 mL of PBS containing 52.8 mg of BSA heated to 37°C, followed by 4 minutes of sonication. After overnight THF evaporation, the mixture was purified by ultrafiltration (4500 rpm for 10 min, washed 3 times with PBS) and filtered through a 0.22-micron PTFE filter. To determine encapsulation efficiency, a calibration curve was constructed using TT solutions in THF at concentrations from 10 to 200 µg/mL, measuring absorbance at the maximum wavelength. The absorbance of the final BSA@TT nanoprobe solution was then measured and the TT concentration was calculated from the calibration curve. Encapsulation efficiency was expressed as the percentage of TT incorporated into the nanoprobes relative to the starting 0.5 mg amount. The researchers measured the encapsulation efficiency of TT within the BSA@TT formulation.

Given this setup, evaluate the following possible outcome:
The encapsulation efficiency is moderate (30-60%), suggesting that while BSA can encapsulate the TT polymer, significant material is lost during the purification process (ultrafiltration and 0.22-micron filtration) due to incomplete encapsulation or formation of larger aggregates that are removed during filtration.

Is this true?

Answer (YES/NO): YES